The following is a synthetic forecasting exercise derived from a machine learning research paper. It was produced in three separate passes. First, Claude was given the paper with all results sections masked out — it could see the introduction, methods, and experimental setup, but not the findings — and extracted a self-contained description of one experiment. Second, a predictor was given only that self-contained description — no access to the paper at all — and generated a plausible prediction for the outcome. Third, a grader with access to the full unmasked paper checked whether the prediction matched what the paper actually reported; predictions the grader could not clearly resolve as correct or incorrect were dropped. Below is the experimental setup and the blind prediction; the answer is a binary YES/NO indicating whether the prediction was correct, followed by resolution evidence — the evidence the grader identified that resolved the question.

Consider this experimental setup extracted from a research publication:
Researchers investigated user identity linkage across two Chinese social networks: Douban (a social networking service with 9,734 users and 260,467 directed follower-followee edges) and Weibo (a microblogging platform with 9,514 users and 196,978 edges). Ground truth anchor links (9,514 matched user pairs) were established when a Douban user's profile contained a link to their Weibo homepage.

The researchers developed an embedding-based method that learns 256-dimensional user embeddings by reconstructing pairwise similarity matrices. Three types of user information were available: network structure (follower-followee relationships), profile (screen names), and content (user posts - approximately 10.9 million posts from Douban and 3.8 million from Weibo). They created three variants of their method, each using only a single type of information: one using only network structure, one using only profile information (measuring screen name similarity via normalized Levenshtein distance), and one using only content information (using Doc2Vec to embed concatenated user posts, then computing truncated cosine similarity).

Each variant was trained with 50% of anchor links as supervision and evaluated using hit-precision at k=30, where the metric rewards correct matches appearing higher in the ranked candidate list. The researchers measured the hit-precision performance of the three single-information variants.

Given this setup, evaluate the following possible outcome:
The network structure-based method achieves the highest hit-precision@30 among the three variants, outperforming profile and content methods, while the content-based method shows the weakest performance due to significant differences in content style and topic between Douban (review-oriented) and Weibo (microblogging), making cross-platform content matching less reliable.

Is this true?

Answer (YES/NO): NO